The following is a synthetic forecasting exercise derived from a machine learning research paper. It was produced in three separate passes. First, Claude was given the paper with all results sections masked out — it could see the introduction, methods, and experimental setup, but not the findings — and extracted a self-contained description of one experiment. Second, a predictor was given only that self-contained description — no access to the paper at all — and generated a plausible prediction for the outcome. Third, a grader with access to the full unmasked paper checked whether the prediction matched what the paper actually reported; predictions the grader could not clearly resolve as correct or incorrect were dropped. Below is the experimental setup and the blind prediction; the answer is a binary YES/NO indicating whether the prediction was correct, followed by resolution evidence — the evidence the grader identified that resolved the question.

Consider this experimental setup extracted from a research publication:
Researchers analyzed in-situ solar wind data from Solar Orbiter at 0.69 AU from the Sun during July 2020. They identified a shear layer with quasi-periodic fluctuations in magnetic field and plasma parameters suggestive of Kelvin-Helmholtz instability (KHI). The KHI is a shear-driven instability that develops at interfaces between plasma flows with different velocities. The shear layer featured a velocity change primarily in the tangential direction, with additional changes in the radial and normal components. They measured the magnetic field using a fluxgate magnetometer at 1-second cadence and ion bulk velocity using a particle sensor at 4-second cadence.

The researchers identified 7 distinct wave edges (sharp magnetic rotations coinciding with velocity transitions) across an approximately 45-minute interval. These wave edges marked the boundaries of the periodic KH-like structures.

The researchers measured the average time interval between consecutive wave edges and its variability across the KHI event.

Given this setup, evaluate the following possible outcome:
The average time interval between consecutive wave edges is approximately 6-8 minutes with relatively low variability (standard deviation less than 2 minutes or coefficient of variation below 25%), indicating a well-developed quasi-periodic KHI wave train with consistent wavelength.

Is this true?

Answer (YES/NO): YES